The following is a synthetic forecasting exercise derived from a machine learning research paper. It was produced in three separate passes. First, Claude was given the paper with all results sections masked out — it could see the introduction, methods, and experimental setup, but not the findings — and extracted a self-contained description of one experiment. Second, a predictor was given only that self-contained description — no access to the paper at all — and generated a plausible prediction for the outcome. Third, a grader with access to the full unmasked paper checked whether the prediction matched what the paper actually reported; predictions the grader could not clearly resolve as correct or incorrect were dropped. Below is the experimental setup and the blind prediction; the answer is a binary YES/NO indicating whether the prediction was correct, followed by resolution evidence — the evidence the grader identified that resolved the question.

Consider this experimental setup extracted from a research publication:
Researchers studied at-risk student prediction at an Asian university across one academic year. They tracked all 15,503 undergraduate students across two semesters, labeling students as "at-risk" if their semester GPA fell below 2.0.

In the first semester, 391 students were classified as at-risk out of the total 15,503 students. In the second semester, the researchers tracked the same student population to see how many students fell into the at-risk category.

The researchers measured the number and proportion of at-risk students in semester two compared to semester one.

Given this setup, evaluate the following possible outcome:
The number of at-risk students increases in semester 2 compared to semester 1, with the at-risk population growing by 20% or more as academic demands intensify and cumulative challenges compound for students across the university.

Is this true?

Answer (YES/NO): NO